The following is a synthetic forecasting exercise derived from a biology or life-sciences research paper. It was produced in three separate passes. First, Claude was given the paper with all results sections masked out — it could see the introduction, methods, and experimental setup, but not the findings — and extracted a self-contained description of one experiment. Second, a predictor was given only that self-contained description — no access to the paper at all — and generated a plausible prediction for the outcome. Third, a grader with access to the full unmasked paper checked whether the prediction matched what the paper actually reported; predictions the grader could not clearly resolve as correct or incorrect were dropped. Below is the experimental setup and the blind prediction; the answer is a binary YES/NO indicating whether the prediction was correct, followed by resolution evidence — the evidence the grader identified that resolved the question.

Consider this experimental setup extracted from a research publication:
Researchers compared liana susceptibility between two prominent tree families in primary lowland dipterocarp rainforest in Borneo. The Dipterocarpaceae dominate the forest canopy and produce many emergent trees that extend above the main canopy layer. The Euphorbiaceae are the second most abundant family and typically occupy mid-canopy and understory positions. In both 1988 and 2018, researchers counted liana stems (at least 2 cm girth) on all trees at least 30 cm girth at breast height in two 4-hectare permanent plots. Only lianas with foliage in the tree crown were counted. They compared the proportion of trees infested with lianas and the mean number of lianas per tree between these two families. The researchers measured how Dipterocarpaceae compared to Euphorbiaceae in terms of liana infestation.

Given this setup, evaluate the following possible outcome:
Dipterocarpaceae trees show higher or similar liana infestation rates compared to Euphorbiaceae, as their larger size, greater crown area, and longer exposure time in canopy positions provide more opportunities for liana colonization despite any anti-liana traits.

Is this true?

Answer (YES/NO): NO